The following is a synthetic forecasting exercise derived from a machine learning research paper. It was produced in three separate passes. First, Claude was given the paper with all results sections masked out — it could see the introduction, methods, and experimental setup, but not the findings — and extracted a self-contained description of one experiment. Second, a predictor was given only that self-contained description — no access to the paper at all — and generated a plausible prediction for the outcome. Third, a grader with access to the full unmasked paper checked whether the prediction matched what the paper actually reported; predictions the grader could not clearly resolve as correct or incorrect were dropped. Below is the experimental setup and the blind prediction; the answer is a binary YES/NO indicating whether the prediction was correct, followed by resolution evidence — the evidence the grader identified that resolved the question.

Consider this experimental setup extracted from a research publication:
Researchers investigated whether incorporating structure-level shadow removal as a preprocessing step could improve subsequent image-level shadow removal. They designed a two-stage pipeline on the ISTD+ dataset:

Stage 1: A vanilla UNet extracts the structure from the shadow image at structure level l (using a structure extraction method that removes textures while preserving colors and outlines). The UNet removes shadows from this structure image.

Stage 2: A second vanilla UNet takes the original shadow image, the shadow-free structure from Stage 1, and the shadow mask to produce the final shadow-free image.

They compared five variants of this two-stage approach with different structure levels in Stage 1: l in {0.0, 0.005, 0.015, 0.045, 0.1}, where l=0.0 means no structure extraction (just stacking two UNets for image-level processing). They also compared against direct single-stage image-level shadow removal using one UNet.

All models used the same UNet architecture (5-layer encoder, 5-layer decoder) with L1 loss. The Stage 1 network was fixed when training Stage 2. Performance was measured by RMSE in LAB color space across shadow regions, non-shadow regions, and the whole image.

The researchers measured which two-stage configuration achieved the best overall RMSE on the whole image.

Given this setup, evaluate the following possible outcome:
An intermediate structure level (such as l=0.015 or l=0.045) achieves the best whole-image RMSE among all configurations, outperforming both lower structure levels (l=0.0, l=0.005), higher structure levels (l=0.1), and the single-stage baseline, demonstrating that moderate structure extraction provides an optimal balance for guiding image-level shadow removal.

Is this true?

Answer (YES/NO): YES